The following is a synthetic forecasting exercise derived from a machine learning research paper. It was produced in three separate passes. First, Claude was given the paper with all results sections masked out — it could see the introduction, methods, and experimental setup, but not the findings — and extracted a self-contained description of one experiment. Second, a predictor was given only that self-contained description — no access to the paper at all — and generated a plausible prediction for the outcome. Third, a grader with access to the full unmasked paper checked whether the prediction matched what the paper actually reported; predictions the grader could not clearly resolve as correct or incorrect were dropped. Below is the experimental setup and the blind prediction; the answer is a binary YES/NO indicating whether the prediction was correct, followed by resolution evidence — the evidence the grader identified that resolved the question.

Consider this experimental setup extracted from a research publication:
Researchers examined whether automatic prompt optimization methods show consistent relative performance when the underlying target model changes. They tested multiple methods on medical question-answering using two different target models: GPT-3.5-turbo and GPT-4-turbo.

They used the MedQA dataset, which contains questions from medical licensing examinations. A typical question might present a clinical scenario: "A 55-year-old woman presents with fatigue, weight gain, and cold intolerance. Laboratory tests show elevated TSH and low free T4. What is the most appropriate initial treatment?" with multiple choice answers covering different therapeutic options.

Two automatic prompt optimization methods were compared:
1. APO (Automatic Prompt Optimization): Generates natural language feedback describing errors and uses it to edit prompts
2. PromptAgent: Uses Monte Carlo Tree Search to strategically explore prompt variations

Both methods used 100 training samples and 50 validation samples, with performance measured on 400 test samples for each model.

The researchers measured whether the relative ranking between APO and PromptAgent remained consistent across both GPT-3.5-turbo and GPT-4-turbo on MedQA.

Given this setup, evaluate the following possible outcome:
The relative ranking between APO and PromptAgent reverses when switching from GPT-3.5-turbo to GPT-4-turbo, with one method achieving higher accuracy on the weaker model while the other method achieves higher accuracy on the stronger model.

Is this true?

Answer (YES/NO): NO